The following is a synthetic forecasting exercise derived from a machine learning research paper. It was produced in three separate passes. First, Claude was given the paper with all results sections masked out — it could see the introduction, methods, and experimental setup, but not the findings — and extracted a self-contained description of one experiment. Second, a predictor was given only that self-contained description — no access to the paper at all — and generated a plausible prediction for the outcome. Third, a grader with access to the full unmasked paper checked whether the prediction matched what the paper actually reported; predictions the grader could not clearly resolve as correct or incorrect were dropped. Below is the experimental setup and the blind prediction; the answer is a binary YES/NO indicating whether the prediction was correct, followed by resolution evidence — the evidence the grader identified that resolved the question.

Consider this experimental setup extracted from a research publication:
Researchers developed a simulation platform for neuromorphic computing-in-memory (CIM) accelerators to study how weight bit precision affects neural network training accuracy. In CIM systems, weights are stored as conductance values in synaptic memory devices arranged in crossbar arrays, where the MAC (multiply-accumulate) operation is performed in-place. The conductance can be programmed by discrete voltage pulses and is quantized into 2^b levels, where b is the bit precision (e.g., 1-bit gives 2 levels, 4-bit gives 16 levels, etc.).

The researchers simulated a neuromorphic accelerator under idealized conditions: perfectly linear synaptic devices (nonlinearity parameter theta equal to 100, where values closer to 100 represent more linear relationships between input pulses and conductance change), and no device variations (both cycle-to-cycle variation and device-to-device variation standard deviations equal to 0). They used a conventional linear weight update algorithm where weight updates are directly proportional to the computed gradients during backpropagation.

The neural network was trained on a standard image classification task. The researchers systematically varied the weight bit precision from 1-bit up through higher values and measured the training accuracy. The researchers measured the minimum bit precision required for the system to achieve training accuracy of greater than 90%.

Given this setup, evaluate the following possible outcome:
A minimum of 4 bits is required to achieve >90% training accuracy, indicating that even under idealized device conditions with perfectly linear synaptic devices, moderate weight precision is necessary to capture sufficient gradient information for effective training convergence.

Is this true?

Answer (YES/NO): NO